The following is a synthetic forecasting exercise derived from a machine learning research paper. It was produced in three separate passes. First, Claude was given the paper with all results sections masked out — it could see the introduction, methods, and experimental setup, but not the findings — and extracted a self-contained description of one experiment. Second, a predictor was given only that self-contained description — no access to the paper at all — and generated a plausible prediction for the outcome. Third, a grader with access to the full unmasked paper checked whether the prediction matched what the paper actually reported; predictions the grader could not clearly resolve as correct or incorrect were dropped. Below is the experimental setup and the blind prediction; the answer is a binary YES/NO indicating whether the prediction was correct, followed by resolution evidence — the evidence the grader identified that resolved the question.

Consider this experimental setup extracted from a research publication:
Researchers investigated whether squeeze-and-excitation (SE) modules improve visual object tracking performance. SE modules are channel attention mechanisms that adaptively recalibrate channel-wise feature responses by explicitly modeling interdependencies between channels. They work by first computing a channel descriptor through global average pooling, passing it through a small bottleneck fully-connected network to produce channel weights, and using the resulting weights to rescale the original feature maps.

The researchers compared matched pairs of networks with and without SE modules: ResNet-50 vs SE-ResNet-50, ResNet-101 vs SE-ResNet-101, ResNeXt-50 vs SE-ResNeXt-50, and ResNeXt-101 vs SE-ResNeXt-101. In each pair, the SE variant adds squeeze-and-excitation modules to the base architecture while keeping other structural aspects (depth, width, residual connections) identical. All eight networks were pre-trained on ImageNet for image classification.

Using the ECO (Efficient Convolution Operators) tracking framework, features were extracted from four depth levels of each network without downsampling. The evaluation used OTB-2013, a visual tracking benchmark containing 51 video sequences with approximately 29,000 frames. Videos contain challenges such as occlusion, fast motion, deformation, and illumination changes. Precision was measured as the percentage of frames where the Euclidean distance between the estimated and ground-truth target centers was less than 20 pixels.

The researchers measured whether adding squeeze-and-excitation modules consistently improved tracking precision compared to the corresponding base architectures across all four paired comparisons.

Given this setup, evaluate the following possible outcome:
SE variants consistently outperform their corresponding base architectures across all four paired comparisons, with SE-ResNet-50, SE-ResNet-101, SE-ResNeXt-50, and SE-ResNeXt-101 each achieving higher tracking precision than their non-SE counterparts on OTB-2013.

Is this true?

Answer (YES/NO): NO